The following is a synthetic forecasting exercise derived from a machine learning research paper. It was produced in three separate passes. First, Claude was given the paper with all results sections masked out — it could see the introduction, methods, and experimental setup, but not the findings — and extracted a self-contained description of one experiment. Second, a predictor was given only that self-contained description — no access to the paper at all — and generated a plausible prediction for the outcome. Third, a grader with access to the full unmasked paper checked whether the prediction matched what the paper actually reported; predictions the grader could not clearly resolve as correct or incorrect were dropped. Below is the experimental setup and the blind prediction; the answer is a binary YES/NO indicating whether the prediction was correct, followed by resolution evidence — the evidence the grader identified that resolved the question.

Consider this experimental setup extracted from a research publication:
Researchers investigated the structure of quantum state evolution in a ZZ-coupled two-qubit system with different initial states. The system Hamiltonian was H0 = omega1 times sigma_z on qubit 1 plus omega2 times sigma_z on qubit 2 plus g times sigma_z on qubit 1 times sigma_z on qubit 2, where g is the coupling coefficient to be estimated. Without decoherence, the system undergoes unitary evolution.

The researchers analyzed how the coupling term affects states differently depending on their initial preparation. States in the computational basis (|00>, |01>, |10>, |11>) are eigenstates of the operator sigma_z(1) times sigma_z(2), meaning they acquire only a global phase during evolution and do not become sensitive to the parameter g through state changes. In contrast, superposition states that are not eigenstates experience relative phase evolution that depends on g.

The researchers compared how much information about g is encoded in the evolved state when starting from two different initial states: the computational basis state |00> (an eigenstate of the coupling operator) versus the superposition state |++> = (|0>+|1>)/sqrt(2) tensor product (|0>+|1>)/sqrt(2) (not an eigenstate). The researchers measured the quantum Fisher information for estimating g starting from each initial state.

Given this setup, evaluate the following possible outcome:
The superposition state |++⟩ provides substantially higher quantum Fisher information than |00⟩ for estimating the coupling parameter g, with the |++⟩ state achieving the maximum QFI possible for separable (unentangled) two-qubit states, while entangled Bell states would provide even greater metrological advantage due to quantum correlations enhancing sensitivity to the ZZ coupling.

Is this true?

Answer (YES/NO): NO